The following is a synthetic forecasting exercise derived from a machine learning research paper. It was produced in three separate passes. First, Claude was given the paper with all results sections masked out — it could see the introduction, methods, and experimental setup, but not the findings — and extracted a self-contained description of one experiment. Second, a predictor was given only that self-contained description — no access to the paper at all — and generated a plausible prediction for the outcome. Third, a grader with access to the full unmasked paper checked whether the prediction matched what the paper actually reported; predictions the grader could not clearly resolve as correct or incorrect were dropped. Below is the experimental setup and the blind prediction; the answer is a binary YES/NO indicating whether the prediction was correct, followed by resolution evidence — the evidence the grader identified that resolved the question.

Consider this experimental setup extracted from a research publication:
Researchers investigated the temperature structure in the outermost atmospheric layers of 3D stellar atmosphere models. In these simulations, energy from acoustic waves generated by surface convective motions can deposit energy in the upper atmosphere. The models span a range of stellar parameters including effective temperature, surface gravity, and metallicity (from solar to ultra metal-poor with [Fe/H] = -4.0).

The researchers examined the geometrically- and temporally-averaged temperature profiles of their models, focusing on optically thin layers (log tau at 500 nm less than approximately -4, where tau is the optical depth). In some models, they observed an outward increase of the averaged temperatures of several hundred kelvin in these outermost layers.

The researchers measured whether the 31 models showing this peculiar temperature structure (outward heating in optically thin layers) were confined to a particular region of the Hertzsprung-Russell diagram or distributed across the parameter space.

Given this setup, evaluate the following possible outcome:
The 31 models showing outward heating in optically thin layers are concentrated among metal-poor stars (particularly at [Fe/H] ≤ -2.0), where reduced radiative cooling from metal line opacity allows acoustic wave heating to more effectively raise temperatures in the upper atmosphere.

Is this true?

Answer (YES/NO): NO